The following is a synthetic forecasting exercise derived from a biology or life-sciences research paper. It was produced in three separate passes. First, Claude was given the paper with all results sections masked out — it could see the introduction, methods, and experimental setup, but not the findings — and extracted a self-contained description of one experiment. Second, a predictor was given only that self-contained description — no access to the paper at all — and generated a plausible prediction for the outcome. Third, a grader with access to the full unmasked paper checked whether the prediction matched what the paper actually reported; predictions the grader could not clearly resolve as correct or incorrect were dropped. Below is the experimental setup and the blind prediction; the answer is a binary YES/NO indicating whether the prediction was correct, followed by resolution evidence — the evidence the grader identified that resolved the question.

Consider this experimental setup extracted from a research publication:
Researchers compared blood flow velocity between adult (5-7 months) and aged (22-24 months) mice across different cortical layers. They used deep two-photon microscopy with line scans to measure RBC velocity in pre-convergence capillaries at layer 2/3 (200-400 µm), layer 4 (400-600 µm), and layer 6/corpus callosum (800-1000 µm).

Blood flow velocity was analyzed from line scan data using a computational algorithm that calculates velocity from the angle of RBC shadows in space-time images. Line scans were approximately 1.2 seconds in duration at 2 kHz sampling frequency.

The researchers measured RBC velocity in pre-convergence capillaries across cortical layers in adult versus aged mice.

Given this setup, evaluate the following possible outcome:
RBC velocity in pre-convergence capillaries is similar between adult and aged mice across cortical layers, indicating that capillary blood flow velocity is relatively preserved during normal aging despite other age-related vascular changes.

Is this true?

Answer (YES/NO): NO